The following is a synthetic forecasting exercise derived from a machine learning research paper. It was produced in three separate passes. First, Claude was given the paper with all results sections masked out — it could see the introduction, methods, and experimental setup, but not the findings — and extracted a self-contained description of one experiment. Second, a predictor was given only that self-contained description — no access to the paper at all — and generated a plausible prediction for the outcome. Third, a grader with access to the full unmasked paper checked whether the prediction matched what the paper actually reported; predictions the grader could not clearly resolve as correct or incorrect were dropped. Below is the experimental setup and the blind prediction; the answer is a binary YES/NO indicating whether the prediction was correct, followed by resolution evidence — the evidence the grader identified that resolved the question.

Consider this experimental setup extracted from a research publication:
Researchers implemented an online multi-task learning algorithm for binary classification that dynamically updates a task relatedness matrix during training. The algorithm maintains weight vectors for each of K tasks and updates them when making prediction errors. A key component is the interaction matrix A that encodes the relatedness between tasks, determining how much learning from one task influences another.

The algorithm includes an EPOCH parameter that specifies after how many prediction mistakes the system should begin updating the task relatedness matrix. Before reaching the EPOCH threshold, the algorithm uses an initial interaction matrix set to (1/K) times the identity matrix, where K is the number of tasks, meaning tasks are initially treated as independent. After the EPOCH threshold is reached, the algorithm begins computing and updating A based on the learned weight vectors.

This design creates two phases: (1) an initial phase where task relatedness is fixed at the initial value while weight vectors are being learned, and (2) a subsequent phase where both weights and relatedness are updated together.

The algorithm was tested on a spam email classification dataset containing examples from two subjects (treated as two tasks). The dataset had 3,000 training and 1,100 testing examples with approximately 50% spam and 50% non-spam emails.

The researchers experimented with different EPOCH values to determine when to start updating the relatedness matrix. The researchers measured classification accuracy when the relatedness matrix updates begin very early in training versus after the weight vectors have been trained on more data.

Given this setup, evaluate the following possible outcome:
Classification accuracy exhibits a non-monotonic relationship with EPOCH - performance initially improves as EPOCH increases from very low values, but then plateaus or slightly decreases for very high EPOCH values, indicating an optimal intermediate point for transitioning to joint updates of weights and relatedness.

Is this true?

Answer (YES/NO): NO